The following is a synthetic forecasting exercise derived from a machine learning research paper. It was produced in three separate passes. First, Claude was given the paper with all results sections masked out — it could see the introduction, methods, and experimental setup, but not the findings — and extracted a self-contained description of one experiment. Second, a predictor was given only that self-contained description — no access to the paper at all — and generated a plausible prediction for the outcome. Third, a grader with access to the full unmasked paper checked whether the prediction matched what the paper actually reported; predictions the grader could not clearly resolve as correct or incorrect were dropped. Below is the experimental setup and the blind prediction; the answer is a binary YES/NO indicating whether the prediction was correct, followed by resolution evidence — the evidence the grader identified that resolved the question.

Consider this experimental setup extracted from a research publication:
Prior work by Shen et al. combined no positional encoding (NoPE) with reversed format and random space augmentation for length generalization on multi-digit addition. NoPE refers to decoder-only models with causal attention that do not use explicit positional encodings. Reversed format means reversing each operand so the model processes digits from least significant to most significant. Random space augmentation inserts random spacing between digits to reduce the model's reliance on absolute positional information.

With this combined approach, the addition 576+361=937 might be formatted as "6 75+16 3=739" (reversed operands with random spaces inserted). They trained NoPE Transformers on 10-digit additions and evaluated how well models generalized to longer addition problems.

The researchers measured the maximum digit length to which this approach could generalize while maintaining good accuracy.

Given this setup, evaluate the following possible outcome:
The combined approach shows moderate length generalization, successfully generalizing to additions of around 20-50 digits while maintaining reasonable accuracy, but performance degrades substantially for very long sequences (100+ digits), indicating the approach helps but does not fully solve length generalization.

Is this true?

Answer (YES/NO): NO